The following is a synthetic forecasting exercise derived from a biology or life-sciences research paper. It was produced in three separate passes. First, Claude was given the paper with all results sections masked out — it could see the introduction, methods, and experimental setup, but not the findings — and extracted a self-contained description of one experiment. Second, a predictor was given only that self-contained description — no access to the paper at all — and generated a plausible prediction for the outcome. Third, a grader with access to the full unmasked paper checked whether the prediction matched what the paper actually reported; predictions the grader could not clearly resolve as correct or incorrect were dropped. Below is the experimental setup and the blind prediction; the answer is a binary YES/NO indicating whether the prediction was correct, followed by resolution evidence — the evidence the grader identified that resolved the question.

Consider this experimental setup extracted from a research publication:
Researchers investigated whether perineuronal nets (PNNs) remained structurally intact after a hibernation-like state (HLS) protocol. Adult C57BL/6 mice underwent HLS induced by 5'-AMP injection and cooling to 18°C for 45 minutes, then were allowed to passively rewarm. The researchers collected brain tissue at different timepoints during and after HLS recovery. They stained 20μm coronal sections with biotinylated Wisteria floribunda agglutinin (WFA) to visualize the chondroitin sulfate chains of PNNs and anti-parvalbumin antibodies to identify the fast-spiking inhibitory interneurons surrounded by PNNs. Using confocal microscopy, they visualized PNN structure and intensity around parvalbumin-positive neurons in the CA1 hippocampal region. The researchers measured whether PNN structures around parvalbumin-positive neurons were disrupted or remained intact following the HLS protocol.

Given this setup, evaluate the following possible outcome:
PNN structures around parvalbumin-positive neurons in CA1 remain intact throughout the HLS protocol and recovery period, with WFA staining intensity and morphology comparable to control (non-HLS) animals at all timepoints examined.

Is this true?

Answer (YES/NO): YES